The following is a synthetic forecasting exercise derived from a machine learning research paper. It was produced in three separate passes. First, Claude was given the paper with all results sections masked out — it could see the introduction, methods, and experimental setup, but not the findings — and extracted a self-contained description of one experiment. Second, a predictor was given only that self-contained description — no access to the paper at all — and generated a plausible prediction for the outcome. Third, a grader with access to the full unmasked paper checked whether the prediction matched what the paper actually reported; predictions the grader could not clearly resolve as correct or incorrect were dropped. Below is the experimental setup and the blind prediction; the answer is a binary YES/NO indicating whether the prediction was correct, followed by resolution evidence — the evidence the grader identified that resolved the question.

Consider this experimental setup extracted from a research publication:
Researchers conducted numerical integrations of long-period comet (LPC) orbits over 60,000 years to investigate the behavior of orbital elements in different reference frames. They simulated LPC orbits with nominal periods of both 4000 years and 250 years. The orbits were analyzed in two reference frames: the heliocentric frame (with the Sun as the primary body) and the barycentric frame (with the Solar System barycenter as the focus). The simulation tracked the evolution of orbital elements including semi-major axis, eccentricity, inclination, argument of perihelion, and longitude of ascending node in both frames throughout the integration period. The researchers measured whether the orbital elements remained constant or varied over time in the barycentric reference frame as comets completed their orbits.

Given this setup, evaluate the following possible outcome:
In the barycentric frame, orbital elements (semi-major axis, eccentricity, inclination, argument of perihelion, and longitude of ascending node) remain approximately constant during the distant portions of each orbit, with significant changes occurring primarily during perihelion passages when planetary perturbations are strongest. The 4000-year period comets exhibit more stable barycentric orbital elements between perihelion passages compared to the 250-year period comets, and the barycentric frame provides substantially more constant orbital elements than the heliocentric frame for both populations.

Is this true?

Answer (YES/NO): NO